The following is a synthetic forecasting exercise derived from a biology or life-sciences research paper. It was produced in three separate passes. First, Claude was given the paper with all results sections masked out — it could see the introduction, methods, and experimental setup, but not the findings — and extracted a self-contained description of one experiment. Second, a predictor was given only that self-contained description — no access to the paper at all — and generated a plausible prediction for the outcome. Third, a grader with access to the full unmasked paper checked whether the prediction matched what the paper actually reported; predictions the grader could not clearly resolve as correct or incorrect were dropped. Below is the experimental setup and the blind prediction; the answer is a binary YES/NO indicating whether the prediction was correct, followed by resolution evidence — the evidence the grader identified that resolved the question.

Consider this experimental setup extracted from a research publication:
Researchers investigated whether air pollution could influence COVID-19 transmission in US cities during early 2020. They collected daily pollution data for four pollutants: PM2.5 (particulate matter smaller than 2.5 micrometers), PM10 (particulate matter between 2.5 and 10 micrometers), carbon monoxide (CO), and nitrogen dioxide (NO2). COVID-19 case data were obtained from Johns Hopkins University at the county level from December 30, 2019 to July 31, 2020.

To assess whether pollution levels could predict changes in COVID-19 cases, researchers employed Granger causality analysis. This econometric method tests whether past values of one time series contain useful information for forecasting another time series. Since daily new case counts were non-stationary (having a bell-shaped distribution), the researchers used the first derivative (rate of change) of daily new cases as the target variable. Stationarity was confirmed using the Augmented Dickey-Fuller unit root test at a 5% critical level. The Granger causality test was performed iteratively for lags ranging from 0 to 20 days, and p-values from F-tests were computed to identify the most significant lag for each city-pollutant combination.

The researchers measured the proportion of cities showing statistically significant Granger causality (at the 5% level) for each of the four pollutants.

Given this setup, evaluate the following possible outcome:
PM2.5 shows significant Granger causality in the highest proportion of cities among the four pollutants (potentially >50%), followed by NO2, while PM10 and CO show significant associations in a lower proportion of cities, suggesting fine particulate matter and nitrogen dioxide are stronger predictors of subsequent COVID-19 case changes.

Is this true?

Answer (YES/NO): NO